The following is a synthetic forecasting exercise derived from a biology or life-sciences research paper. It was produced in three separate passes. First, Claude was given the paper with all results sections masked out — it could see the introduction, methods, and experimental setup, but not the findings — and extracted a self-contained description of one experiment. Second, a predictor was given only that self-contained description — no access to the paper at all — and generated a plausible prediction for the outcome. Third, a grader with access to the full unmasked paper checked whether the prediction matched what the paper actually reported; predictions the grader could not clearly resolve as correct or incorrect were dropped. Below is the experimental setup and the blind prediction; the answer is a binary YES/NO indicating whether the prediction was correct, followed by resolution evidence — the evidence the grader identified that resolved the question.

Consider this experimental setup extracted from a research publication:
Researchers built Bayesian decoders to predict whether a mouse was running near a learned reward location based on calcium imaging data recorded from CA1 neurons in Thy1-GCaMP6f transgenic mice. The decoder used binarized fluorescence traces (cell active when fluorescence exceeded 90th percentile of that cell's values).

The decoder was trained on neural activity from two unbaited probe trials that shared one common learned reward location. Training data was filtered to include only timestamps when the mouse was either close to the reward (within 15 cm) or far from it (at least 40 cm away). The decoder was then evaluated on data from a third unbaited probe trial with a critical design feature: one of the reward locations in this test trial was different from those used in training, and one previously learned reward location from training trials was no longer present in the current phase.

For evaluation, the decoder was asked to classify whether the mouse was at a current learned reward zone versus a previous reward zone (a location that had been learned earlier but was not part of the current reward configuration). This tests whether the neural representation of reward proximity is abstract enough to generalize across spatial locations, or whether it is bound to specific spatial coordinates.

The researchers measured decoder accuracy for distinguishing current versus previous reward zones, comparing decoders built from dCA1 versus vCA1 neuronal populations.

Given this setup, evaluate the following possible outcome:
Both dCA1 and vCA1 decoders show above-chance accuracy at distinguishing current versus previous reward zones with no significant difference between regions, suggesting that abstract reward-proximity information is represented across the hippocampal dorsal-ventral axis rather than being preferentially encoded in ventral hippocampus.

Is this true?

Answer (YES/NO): NO